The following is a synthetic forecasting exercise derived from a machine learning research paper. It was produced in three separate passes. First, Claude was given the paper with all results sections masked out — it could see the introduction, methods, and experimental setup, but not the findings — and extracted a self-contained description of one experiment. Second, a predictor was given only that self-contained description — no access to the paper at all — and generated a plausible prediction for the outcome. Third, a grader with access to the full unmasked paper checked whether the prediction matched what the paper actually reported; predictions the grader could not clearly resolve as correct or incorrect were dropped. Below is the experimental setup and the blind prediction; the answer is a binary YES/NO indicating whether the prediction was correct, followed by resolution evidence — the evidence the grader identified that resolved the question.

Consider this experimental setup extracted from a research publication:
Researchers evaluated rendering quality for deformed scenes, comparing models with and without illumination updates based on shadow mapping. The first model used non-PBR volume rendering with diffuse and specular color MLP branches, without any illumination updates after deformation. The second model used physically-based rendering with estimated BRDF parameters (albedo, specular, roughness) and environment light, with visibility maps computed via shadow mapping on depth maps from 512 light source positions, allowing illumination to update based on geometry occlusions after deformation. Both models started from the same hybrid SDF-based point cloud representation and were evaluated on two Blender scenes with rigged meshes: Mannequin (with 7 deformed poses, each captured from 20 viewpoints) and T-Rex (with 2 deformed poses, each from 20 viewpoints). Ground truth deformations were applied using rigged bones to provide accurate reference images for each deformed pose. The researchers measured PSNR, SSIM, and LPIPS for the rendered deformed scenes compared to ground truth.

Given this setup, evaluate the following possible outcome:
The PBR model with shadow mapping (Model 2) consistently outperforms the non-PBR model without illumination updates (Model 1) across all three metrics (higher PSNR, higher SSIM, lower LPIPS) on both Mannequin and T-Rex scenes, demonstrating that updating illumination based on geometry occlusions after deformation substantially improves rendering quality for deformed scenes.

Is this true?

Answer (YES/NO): NO